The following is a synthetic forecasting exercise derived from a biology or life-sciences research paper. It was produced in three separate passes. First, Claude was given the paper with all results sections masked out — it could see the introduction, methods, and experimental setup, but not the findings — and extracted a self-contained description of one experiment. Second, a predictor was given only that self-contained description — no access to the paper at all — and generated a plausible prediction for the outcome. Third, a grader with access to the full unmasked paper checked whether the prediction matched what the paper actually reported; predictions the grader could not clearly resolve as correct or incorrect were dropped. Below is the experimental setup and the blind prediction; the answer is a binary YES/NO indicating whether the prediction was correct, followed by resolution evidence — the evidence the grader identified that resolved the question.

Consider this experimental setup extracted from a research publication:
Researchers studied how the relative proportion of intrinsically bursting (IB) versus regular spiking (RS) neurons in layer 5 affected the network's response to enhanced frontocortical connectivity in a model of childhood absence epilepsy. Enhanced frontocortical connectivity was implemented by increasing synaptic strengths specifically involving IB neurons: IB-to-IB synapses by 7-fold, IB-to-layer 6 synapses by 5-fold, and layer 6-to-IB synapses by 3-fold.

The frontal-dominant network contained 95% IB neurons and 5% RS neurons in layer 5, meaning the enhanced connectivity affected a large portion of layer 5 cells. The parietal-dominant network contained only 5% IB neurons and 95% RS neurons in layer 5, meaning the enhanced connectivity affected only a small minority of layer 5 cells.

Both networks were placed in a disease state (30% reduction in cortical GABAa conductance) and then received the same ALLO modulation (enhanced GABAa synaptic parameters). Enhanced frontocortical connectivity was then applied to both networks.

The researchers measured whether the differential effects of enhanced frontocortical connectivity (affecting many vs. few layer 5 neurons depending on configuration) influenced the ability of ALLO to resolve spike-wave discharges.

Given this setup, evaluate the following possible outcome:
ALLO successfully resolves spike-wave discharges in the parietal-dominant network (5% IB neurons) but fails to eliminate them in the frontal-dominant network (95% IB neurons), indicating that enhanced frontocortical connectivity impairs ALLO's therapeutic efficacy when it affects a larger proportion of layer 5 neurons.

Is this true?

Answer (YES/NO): YES